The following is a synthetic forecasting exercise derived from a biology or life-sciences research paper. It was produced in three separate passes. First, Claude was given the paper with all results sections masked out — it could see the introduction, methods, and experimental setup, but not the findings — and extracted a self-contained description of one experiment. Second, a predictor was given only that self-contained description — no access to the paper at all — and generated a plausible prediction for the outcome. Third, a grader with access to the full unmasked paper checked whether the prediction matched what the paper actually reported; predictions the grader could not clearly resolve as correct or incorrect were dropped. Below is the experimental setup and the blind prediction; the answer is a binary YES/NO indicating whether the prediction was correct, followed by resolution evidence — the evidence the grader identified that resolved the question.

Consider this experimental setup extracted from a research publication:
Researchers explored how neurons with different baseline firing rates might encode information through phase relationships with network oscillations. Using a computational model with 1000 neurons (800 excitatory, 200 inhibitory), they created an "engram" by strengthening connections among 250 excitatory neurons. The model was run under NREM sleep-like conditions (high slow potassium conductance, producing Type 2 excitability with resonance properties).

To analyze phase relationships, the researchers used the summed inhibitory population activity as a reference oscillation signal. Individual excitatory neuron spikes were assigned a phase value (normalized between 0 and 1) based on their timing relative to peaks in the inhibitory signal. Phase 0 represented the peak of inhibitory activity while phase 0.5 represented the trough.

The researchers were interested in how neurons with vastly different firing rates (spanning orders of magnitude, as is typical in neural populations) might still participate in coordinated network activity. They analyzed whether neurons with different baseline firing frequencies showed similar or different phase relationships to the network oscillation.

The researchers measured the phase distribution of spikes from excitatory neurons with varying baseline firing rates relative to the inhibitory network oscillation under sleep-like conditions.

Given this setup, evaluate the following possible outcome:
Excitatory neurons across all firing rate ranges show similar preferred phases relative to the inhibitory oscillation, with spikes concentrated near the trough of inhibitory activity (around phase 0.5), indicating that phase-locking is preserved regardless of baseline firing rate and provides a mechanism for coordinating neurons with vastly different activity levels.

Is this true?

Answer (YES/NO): NO